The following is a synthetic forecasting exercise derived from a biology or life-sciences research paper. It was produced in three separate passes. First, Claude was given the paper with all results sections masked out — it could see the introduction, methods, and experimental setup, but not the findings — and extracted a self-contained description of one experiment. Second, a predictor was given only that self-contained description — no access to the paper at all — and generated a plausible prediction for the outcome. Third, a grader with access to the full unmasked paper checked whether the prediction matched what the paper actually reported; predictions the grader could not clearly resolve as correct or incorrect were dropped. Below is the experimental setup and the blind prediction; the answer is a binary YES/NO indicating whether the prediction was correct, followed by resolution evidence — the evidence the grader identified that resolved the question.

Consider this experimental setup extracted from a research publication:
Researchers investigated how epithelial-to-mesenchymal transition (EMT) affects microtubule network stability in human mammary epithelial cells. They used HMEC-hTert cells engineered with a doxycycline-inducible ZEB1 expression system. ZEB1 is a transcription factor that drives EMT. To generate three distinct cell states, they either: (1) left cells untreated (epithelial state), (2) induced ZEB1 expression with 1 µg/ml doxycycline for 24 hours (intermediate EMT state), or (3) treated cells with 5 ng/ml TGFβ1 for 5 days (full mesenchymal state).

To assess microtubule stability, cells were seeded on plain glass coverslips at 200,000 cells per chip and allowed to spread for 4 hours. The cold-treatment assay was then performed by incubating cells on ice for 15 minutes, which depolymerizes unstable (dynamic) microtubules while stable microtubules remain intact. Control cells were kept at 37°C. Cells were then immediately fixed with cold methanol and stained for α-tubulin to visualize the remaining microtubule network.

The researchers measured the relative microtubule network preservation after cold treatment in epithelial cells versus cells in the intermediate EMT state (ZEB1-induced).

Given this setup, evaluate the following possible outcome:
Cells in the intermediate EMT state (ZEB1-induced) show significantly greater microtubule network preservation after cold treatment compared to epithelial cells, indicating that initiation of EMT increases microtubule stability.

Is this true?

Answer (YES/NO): NO